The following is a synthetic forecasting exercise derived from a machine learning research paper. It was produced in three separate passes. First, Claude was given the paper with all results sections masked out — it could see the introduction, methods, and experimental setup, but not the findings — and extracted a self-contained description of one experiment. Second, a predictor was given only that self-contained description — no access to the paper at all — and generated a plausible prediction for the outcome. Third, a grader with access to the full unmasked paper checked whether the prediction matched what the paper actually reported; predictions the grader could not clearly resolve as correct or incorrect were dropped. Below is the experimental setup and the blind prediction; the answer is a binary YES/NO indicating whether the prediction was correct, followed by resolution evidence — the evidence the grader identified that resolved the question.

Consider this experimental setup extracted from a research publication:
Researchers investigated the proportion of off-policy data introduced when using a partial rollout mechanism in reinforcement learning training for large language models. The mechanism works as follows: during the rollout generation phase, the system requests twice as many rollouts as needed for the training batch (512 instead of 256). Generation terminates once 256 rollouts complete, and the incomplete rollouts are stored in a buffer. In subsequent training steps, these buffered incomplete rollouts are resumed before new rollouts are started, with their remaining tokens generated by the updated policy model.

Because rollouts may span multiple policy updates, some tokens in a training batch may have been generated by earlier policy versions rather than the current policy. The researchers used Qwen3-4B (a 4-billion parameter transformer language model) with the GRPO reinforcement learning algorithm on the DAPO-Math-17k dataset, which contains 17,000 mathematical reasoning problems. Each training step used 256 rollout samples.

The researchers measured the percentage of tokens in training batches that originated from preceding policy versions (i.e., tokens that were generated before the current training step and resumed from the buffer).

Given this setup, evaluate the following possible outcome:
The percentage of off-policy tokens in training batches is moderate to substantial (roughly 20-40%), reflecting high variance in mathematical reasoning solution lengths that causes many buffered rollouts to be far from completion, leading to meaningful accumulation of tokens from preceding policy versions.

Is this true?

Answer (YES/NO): YES